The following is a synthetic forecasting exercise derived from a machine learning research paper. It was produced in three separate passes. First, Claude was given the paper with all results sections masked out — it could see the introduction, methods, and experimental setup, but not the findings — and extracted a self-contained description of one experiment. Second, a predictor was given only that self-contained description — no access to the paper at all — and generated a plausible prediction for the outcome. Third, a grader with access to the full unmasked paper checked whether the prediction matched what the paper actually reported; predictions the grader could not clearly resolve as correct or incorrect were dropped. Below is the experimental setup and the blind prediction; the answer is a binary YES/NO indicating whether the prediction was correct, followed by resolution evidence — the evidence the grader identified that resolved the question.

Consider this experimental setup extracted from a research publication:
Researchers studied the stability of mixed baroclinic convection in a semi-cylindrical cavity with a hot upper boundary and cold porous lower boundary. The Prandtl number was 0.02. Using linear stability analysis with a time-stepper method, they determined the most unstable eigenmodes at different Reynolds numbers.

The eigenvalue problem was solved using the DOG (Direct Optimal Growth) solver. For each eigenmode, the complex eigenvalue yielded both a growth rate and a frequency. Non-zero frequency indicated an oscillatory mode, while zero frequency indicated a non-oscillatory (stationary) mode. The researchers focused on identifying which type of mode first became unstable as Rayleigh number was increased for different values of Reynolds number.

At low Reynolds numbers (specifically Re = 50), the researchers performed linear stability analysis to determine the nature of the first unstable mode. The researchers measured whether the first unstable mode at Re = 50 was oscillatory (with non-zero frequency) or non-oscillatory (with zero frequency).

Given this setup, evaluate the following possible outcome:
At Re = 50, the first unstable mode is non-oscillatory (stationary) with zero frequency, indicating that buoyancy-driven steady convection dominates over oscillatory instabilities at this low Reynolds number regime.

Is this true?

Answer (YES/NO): NO